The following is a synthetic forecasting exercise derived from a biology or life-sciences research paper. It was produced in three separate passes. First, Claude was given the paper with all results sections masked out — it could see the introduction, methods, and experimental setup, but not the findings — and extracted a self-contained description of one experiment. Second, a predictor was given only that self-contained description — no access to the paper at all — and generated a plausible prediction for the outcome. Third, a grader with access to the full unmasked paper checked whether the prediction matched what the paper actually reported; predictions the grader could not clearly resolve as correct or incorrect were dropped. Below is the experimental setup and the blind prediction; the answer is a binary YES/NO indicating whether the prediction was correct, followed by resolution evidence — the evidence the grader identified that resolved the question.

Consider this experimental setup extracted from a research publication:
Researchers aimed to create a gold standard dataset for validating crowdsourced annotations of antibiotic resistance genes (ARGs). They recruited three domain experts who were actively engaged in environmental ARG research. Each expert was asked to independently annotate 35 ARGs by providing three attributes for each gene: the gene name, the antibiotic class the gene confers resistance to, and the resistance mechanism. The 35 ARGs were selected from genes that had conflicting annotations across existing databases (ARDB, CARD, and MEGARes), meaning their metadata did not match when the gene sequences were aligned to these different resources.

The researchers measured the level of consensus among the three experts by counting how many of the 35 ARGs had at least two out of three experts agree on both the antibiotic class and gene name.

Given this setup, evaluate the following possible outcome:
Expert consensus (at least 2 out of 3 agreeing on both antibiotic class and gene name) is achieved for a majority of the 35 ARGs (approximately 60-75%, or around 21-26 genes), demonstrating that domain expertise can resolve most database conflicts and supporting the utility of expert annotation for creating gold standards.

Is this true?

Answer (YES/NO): NO